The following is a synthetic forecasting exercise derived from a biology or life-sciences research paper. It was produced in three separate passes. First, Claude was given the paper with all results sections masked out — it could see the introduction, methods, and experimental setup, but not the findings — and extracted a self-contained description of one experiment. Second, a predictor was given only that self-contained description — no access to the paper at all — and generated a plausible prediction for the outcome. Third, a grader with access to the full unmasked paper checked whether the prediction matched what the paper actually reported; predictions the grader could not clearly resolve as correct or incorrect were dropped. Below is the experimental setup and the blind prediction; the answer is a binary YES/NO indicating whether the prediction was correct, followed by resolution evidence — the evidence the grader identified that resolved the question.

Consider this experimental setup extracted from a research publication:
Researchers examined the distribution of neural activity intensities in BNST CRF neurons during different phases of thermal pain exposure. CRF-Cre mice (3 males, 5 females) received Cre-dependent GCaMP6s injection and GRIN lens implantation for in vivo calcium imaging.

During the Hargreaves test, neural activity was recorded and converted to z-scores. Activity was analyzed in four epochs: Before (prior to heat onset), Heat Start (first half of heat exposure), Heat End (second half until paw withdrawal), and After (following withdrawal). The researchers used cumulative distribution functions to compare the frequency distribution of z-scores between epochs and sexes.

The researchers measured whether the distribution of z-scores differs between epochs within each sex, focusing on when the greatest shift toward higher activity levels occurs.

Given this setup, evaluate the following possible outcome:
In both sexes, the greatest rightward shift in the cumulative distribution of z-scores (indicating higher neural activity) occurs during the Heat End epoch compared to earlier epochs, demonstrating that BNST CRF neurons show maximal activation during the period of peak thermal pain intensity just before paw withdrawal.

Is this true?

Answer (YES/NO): NO